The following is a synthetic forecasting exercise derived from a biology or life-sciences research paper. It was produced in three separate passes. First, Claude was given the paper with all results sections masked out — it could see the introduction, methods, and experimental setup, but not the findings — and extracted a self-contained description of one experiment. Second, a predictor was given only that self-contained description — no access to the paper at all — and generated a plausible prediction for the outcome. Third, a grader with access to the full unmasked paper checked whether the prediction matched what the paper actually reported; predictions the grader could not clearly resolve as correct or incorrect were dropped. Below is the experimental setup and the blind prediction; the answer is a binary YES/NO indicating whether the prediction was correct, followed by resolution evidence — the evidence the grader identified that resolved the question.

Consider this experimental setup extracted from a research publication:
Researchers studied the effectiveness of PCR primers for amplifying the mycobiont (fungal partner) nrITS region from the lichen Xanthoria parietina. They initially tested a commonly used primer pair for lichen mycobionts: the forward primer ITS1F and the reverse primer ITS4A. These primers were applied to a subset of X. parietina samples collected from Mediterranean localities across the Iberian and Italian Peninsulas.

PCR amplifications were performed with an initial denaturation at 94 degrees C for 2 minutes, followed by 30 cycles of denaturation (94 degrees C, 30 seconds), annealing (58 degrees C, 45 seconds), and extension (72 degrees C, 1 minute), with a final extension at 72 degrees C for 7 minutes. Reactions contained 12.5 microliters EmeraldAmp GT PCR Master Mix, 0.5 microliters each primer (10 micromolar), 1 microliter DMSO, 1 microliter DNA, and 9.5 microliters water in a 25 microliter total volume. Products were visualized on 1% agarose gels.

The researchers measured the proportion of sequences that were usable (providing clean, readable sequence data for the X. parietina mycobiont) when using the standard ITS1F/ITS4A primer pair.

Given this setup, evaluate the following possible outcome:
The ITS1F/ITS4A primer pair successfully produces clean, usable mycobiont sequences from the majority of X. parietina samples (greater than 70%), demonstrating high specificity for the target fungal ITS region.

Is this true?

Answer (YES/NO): NO